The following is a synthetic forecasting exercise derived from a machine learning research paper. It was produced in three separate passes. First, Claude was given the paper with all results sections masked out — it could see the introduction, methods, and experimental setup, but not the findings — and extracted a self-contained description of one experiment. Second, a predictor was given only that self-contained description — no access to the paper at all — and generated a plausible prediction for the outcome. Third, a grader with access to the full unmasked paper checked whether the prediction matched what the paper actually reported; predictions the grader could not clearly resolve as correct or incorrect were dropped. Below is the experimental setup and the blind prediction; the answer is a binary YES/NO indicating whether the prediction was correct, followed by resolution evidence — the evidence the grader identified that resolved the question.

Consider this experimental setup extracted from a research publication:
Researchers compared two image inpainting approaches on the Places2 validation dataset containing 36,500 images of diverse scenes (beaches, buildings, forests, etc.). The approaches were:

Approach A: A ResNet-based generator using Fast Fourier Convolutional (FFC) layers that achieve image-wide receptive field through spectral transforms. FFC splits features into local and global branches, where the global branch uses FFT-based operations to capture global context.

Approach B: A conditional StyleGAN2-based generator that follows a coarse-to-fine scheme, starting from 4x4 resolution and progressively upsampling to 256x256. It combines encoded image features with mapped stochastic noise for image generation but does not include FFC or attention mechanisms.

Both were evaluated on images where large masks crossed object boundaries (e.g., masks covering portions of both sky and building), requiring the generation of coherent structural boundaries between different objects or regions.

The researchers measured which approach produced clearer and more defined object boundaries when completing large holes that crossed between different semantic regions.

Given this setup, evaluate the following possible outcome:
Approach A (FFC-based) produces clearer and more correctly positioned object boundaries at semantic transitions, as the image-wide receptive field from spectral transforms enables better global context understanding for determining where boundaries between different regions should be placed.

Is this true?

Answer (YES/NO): NO